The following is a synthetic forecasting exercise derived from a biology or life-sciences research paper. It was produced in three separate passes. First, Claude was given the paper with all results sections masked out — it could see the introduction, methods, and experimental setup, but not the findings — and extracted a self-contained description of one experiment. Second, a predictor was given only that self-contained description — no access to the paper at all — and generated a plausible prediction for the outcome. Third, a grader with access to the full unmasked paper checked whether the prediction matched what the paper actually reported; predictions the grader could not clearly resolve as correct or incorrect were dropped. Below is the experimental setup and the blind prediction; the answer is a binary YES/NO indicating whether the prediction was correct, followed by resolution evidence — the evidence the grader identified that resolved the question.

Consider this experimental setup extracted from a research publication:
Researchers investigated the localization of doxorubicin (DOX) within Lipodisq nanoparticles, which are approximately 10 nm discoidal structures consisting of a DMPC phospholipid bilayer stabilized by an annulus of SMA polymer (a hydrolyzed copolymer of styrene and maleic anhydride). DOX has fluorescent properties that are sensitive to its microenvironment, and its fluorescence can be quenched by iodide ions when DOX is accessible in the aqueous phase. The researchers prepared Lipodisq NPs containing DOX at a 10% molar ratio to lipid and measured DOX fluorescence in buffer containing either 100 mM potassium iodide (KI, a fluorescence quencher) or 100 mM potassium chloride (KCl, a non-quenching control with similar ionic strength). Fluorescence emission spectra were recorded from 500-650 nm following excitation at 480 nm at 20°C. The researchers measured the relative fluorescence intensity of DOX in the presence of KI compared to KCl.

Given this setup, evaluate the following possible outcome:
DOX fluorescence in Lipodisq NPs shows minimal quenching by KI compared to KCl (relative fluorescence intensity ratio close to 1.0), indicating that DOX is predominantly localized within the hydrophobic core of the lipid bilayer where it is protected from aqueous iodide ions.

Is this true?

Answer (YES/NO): NO